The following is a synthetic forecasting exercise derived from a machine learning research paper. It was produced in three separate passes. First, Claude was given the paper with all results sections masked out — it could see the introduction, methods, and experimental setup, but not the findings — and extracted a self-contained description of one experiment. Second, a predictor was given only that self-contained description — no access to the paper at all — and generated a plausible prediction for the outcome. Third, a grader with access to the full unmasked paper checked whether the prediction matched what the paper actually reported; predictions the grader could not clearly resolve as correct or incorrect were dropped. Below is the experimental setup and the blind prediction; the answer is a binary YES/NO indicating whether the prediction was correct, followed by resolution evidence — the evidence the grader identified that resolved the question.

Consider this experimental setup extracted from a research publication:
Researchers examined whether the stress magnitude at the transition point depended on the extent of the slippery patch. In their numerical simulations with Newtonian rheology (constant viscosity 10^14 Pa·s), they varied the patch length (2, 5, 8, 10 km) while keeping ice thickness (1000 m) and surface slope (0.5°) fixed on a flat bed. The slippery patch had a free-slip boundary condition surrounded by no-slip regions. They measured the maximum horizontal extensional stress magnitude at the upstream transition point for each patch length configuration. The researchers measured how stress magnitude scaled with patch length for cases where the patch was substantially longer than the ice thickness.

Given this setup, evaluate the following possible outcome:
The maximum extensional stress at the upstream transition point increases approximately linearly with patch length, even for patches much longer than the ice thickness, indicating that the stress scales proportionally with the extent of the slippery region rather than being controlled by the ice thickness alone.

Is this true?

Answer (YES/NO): YES